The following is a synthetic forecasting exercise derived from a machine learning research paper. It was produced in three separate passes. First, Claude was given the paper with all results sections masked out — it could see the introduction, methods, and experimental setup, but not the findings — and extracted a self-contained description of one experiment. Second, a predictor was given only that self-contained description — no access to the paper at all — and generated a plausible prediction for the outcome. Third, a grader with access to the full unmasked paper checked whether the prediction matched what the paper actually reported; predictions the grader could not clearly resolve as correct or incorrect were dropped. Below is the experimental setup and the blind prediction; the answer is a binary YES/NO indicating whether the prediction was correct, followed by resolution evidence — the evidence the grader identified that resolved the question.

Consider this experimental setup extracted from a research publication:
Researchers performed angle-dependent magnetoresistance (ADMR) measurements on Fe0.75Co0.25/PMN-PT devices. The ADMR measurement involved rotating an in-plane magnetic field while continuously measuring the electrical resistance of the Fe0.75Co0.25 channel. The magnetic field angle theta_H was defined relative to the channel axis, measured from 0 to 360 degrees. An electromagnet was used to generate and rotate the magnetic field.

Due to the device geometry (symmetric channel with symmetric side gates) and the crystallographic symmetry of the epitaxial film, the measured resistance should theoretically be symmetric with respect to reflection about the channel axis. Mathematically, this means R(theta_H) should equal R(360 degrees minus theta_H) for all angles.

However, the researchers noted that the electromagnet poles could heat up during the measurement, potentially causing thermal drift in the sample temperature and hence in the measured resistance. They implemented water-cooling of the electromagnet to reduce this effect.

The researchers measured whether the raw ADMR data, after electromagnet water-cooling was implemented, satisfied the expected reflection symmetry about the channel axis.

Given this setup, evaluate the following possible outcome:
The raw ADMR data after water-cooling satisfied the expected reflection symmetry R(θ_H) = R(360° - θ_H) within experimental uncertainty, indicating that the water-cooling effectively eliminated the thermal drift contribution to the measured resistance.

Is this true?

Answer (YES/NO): NO